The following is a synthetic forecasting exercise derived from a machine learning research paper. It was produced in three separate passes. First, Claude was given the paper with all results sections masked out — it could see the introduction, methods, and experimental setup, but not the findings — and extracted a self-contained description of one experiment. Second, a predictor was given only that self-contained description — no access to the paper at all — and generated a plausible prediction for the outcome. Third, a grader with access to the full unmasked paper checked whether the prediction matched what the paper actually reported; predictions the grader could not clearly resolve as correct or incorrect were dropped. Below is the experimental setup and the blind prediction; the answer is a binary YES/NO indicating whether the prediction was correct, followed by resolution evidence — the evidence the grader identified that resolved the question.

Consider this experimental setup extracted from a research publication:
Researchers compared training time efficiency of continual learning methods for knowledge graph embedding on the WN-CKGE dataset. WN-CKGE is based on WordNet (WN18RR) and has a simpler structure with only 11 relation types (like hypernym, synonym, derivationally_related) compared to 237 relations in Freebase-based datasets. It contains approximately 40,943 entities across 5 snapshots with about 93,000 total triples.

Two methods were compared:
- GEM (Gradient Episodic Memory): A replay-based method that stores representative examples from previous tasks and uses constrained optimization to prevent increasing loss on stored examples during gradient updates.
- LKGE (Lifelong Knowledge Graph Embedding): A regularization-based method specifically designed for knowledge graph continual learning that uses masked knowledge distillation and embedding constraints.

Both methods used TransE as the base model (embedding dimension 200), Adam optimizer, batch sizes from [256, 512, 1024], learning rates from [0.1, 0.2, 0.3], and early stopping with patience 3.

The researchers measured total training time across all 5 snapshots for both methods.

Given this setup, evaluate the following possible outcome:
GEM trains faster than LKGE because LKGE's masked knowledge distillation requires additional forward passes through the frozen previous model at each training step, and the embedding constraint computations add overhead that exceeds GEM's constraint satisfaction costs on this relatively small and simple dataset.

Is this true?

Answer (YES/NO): YES